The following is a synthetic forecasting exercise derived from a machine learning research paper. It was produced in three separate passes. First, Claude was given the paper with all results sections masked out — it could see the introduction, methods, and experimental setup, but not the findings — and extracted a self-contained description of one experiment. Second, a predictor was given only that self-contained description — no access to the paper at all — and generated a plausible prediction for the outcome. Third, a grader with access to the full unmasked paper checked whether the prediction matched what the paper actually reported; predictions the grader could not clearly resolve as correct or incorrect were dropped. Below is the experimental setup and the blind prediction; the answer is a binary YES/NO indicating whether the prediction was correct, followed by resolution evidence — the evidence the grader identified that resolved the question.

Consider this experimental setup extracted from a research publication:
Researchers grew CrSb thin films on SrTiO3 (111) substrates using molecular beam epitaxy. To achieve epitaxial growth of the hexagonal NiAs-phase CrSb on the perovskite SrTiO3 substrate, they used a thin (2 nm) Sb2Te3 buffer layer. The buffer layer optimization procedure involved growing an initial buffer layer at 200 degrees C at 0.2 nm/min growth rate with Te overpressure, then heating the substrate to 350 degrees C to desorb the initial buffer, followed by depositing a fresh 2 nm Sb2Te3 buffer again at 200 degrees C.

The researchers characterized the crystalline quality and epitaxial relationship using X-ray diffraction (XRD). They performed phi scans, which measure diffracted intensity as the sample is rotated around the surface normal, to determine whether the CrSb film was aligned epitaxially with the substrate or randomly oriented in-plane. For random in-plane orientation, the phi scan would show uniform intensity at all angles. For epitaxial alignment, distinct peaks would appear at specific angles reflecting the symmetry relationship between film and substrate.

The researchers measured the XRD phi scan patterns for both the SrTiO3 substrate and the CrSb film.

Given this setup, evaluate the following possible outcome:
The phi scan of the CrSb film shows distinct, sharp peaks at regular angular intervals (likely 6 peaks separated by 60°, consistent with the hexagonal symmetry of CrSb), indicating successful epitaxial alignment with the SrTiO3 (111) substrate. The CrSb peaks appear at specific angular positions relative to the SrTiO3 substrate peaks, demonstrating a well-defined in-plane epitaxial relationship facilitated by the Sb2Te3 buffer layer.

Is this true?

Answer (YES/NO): YES